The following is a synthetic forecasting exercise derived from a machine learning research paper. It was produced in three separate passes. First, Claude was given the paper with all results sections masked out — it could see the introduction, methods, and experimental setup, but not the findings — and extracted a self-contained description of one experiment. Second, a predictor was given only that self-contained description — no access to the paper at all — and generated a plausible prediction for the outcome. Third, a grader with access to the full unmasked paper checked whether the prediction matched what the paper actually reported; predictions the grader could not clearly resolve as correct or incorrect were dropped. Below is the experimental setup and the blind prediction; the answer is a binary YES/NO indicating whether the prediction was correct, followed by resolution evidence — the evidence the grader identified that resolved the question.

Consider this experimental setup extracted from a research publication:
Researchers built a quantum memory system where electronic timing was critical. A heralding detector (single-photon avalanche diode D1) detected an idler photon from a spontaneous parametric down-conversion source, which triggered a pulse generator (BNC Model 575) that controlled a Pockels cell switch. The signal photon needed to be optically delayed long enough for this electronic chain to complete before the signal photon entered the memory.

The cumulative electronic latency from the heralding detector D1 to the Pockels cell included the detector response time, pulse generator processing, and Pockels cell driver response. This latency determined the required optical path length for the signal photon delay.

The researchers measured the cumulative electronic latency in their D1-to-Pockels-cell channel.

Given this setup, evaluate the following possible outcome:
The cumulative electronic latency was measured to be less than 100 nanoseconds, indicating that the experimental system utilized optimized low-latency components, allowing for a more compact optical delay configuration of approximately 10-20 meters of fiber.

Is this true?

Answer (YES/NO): NO